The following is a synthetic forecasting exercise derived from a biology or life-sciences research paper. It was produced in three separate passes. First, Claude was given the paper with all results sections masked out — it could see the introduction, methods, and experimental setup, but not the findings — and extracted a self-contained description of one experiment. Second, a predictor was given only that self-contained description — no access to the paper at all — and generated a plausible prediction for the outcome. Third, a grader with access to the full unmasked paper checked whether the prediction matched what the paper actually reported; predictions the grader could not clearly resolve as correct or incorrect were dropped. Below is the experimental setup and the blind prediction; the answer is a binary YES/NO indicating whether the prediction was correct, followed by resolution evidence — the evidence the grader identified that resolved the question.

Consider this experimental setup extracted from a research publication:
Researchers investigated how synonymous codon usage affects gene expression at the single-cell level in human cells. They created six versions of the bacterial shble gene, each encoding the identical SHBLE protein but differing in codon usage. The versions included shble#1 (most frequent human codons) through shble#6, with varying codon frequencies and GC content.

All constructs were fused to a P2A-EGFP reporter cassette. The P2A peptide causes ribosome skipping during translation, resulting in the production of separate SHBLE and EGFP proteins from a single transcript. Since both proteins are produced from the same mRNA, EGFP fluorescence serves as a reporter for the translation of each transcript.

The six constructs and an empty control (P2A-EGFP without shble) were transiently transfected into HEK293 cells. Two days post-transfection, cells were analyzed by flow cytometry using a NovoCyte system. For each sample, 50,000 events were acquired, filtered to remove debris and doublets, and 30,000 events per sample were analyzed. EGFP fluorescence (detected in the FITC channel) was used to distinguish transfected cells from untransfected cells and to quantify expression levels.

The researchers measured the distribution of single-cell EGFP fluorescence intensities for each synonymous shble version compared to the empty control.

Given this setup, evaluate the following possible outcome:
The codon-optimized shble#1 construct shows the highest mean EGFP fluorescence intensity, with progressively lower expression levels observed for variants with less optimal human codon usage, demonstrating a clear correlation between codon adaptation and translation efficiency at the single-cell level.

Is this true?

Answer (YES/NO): NO